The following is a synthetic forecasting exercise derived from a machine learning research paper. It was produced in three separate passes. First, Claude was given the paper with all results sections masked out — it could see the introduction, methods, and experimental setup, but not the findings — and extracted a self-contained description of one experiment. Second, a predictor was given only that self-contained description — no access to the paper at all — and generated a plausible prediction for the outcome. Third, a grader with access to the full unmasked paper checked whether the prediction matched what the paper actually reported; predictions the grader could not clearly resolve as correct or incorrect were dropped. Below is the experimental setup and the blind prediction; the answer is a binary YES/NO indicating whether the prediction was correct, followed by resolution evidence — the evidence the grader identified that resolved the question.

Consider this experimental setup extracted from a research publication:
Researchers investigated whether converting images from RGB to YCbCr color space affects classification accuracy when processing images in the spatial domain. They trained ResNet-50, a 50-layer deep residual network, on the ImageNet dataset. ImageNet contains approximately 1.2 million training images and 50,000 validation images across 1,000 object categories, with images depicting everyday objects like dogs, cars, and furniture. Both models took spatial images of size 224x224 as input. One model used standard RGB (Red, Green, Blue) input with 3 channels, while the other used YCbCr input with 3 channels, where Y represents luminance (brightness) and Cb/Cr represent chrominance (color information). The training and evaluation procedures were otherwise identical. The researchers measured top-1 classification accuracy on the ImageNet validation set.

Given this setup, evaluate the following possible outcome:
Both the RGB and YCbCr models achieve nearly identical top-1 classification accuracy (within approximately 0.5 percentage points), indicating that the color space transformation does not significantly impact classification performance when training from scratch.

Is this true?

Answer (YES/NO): YES